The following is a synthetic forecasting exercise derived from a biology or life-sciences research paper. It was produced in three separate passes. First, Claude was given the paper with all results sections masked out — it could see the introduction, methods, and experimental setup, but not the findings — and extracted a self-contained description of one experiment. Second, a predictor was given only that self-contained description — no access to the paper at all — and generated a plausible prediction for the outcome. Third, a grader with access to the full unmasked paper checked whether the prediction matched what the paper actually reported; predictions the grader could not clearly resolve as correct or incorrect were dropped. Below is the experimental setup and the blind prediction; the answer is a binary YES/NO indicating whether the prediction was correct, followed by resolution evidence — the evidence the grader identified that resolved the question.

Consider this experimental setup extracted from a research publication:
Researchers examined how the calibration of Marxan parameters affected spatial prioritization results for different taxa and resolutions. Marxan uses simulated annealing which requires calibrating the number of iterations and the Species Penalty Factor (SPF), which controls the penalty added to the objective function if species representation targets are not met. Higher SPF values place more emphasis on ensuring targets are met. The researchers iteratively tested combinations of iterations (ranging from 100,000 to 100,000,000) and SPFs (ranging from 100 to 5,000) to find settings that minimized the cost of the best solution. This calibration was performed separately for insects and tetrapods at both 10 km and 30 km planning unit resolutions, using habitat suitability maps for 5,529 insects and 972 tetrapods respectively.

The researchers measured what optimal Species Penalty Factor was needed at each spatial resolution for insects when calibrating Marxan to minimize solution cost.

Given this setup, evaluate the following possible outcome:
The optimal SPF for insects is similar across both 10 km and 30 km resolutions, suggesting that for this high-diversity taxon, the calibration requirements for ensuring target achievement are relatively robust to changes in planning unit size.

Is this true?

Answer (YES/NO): NO